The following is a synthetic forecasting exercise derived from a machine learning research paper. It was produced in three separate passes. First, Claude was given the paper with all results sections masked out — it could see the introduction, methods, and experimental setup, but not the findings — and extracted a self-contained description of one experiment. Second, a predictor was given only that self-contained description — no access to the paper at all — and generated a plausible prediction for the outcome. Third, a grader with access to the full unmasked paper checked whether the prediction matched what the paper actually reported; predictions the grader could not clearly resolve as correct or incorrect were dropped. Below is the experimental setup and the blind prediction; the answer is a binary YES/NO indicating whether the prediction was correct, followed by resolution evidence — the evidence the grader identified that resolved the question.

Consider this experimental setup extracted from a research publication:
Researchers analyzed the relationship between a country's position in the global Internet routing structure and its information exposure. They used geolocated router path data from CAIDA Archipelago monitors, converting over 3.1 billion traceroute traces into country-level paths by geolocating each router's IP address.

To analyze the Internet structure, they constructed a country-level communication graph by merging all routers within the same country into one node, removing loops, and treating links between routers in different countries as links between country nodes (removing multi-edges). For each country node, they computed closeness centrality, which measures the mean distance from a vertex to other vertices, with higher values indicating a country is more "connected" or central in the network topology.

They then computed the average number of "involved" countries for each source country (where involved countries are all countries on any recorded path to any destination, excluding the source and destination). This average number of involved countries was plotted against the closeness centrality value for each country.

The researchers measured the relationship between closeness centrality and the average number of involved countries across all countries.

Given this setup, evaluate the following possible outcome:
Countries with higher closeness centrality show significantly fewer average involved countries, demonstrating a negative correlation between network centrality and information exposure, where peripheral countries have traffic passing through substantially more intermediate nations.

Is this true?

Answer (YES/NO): NO